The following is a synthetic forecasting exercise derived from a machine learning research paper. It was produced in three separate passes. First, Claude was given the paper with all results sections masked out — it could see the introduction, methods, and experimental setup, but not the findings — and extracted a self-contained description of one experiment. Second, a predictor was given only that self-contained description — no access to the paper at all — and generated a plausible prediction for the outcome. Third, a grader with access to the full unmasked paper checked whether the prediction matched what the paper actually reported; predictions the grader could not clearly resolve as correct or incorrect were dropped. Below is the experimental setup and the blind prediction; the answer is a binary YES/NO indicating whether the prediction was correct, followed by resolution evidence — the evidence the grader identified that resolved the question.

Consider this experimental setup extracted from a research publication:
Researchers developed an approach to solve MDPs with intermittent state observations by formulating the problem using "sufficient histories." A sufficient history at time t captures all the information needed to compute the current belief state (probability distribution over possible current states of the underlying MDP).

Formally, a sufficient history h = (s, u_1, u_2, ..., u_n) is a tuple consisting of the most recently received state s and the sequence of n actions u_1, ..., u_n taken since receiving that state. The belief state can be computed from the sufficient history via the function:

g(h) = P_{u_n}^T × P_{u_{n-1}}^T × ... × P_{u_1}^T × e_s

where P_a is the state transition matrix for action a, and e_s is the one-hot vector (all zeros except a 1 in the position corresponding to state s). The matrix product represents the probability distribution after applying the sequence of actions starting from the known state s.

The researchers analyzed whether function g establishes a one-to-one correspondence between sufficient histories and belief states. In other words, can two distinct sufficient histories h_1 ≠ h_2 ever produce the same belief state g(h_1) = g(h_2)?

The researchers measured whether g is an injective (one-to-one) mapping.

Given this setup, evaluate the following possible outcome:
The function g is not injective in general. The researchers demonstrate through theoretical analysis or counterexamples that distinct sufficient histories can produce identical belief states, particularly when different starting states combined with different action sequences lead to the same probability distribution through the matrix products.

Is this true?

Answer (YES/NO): YES